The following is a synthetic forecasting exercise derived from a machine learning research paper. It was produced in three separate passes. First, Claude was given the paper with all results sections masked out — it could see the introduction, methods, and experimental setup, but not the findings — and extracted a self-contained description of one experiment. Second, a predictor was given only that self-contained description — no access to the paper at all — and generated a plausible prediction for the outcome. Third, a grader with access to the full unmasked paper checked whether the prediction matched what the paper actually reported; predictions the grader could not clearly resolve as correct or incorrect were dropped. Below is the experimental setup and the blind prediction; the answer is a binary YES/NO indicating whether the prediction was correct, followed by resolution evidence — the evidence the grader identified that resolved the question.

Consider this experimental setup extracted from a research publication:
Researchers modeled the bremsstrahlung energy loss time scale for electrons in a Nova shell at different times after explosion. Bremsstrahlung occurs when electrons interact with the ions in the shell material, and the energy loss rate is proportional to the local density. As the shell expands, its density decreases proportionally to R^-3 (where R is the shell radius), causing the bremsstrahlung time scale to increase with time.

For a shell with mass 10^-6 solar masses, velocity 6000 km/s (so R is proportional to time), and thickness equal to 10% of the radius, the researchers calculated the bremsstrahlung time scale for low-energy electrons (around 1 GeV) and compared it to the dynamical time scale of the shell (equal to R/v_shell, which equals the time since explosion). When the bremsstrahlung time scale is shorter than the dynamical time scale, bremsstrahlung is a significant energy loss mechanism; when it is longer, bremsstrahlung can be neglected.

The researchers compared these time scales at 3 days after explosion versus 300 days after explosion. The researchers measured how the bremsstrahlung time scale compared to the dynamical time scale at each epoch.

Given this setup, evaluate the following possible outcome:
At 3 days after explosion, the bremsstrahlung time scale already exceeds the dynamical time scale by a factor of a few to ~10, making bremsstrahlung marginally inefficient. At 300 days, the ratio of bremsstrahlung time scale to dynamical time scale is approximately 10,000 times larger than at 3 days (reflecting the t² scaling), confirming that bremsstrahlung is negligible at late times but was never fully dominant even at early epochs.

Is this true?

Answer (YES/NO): YES